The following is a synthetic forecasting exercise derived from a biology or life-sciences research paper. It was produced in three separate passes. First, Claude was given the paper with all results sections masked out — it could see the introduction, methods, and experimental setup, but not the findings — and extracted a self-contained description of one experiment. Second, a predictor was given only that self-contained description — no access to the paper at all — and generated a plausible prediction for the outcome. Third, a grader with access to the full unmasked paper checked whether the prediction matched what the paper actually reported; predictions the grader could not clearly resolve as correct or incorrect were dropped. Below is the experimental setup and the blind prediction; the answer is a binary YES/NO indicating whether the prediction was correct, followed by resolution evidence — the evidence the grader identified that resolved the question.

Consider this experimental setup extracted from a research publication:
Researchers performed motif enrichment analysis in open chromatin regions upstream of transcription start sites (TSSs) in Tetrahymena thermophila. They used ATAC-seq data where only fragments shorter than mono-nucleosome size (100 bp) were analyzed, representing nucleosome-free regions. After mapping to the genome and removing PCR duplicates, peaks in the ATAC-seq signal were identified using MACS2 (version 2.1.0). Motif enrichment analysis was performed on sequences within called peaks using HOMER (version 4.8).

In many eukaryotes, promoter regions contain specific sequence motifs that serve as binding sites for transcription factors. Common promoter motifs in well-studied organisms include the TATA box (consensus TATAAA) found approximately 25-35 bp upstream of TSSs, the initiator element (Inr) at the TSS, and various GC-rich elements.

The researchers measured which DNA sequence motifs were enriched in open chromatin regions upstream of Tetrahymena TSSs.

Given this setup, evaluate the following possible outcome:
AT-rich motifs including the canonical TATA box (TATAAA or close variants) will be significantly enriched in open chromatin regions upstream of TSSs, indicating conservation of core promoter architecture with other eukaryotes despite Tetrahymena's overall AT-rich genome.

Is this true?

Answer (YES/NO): YES